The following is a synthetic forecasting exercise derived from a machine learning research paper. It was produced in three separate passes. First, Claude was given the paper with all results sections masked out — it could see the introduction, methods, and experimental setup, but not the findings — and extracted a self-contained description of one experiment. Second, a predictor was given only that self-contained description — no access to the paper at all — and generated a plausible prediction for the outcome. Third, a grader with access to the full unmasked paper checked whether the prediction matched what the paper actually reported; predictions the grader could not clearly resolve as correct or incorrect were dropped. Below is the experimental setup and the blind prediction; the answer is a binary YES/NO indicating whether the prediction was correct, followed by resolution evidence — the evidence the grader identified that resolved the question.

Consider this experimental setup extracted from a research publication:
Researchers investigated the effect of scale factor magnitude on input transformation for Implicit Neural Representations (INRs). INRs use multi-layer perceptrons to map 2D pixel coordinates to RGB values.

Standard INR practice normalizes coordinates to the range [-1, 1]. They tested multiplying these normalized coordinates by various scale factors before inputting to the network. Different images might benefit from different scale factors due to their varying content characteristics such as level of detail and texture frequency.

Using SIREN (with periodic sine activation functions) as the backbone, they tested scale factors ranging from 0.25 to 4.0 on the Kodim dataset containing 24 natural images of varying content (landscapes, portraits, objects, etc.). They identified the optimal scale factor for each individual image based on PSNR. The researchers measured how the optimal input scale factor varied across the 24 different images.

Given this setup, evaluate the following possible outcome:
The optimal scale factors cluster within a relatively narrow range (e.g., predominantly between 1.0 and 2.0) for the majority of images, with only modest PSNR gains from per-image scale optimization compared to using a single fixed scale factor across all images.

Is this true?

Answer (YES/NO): NO